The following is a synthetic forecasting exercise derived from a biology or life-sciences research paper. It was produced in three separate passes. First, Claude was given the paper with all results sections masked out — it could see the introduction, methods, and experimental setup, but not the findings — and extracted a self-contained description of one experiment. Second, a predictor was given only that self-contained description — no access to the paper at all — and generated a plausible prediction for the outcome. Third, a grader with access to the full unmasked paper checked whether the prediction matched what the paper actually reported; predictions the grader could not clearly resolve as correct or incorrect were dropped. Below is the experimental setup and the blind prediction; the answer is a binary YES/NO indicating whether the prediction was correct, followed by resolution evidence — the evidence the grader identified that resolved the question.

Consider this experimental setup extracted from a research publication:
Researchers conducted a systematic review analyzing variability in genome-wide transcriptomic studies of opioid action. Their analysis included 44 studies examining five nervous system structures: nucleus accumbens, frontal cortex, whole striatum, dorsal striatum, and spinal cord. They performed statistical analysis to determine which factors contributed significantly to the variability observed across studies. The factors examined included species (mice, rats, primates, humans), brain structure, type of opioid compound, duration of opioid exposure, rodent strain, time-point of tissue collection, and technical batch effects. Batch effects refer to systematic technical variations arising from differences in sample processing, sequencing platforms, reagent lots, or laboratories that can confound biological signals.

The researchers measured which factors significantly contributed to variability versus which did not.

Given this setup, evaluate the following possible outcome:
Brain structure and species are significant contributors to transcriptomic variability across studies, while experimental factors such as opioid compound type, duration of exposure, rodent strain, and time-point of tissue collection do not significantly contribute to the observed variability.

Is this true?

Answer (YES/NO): NO